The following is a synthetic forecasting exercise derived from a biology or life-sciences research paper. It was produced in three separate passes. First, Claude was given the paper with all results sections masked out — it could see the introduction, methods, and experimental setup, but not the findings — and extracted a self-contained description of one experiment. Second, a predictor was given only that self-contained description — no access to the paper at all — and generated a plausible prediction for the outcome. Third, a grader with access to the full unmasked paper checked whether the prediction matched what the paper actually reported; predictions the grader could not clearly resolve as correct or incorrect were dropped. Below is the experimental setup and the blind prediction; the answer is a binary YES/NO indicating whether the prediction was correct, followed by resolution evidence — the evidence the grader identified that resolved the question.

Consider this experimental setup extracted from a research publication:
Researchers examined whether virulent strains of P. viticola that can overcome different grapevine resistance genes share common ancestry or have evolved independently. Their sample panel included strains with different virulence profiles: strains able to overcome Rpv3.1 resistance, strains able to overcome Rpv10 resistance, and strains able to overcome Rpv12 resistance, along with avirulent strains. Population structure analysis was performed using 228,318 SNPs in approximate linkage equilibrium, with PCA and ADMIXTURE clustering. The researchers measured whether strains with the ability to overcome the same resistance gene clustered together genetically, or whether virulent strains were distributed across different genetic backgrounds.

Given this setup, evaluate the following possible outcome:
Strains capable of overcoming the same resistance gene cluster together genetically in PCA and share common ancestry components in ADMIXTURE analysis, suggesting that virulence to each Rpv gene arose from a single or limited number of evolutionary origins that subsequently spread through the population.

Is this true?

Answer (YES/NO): NO